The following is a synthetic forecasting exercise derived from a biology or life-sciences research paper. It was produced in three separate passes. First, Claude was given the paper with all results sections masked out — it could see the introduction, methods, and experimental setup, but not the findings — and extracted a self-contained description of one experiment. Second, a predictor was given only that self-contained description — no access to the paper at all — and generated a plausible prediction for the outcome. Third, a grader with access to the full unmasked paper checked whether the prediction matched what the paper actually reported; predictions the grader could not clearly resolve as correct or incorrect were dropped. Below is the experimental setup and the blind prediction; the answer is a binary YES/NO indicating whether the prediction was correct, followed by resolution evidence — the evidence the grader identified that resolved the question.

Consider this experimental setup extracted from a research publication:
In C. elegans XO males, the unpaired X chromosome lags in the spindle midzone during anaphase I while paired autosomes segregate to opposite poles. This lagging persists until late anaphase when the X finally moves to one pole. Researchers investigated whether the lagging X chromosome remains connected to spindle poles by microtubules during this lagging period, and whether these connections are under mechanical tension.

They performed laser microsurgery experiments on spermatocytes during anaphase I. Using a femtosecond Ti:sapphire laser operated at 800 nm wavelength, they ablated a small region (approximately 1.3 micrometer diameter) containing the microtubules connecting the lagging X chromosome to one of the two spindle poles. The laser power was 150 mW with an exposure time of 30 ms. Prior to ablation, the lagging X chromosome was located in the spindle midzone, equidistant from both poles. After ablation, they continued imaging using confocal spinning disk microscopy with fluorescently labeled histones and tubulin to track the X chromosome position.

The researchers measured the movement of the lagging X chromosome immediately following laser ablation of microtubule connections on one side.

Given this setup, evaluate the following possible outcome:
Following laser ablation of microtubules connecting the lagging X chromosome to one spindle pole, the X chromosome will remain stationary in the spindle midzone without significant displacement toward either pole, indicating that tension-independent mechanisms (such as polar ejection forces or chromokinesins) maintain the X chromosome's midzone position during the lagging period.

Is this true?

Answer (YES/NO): NO